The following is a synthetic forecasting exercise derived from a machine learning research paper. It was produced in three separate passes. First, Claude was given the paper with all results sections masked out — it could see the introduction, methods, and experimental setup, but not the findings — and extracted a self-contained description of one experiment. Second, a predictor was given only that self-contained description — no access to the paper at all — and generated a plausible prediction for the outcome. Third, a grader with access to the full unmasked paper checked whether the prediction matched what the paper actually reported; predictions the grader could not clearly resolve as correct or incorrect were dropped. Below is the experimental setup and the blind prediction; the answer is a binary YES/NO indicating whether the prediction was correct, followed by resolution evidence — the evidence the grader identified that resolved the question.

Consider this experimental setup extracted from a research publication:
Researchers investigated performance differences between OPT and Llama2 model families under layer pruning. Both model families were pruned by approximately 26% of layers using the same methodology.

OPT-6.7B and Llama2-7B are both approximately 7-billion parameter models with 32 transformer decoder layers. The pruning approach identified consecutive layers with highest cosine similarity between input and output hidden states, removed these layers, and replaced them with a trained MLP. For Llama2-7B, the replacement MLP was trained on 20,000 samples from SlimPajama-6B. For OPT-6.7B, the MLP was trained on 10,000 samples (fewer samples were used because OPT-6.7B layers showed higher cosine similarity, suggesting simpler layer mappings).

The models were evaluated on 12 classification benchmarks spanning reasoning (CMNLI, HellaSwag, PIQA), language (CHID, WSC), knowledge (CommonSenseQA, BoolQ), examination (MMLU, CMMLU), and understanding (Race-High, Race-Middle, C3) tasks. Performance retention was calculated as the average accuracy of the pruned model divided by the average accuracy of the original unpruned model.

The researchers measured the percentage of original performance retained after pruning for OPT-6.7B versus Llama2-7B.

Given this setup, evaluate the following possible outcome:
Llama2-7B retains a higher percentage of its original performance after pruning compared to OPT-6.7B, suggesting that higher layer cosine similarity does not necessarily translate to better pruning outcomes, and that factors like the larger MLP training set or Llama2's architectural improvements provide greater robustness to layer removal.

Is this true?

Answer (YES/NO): YES